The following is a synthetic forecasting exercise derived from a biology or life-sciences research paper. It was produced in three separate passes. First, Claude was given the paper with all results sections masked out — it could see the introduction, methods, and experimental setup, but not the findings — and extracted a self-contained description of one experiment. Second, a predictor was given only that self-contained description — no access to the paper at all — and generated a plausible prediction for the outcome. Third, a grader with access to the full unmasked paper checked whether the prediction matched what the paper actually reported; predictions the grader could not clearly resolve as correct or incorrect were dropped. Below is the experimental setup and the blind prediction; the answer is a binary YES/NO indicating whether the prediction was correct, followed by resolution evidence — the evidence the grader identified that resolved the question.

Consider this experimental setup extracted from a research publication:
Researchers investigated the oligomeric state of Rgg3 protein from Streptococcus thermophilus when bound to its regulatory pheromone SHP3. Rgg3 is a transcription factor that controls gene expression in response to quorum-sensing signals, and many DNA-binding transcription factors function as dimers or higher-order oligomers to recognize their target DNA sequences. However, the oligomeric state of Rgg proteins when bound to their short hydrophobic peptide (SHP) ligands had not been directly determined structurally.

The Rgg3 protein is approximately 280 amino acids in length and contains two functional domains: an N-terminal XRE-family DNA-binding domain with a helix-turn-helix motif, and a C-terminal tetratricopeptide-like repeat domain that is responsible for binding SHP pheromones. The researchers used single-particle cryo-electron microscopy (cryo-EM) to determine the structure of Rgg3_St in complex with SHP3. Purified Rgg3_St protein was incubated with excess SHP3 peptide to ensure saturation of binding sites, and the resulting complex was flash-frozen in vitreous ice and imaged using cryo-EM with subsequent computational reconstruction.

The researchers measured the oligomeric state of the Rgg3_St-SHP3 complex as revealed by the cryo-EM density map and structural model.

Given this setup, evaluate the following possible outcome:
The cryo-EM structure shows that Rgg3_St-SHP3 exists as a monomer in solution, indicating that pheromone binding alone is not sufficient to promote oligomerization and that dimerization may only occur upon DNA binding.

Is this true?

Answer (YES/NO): NO